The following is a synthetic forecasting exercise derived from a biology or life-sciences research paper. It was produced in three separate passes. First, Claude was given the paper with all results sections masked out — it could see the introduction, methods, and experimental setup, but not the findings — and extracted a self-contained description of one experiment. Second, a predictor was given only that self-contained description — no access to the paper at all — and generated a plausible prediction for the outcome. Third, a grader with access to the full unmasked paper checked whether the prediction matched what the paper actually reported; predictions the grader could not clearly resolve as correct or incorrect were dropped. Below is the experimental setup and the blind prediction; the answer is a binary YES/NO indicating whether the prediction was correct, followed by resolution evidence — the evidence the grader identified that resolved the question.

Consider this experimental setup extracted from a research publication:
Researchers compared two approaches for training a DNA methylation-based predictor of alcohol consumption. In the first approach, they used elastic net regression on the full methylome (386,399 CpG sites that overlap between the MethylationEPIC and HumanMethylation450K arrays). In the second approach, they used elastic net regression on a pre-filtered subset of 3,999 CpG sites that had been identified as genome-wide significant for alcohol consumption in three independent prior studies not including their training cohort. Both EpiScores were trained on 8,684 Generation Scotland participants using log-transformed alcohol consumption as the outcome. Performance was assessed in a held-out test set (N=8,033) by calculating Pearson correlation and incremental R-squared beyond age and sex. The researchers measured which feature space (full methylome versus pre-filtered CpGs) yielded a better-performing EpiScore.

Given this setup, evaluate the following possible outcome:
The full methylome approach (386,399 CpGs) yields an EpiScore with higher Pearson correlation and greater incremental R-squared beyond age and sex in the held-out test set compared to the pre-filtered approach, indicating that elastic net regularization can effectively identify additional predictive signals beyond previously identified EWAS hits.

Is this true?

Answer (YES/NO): NO